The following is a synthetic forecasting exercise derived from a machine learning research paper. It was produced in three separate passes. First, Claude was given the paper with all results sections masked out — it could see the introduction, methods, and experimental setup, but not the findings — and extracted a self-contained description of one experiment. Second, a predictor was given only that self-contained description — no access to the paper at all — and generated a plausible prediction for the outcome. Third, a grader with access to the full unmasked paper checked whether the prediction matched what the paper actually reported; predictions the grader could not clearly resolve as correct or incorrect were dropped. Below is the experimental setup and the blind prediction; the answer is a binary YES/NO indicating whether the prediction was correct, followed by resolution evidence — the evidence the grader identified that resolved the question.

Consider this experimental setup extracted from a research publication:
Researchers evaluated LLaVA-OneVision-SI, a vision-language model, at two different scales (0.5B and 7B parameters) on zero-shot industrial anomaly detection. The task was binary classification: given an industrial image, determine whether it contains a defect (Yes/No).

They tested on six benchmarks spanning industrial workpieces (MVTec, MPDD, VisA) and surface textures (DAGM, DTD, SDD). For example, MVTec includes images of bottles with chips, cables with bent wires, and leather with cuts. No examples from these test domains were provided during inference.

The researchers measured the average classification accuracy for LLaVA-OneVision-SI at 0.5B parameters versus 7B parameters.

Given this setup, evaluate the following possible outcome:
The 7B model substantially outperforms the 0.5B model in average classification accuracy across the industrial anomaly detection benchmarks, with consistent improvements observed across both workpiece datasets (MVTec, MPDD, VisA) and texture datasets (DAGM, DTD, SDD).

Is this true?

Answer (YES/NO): YES